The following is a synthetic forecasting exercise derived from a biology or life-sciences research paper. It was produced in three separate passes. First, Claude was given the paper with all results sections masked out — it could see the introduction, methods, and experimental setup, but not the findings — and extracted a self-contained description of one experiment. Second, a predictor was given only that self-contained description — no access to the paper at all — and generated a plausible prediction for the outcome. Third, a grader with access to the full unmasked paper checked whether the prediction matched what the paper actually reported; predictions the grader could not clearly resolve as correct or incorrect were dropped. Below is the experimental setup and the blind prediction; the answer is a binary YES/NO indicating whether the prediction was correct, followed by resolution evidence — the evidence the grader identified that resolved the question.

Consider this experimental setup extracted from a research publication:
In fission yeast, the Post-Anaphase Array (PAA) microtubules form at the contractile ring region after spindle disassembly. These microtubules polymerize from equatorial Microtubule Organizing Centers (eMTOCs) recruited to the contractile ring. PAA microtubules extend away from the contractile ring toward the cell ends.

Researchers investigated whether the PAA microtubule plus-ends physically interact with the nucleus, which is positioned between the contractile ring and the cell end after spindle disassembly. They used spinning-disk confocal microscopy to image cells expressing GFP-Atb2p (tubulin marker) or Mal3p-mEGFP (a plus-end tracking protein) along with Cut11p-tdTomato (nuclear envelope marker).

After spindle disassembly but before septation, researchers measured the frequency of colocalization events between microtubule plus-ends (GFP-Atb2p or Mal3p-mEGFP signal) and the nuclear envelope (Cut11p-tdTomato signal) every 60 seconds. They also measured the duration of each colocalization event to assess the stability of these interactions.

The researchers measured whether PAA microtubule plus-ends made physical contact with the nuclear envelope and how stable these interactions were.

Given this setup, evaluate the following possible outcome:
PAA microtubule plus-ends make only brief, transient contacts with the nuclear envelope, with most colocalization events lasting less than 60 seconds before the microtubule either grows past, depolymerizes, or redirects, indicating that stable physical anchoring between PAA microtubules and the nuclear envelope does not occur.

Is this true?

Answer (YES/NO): YES